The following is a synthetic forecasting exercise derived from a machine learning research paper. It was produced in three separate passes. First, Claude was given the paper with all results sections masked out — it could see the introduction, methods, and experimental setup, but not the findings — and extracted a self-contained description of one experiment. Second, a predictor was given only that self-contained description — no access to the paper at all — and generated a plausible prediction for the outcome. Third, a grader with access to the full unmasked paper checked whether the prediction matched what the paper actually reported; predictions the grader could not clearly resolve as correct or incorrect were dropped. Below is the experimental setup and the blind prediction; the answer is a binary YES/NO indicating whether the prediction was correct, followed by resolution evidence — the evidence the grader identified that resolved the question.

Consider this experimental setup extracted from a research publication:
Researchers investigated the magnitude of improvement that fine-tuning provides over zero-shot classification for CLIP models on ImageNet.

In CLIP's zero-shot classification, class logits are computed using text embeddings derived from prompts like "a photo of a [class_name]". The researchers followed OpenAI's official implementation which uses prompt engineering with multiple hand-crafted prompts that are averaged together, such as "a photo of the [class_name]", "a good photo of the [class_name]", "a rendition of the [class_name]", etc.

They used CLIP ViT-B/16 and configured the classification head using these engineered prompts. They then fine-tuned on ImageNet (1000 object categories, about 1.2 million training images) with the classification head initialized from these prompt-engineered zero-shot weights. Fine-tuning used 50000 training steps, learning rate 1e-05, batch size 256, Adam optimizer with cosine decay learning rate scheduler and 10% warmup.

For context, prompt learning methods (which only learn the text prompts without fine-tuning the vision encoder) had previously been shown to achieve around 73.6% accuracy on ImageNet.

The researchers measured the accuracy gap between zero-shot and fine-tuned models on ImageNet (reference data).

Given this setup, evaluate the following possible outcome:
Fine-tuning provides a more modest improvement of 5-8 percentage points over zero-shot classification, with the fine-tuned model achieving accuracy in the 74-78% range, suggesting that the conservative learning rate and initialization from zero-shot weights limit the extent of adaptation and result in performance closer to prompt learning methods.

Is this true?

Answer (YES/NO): NO